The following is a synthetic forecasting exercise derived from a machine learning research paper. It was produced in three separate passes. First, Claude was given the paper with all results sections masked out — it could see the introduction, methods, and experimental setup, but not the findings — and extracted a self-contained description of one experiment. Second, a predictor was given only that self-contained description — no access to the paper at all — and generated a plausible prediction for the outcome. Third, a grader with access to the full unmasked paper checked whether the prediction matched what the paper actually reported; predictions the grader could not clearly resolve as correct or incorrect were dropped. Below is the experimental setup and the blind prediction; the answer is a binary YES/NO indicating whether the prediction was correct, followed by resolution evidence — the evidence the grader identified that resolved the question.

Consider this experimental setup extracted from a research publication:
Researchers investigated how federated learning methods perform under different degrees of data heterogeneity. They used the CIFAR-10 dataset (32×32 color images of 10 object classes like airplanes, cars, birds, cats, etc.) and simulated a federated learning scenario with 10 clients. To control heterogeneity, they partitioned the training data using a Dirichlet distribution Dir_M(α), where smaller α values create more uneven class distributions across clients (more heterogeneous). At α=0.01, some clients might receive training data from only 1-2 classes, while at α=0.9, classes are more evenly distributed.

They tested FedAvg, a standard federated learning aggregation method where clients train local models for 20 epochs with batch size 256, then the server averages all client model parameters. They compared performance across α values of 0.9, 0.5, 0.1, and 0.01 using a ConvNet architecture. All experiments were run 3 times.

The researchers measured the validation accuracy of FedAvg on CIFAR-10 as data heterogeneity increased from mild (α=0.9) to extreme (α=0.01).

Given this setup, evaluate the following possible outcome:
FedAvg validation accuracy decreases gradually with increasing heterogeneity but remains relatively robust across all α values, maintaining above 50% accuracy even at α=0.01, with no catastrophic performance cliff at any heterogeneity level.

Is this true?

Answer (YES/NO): NO